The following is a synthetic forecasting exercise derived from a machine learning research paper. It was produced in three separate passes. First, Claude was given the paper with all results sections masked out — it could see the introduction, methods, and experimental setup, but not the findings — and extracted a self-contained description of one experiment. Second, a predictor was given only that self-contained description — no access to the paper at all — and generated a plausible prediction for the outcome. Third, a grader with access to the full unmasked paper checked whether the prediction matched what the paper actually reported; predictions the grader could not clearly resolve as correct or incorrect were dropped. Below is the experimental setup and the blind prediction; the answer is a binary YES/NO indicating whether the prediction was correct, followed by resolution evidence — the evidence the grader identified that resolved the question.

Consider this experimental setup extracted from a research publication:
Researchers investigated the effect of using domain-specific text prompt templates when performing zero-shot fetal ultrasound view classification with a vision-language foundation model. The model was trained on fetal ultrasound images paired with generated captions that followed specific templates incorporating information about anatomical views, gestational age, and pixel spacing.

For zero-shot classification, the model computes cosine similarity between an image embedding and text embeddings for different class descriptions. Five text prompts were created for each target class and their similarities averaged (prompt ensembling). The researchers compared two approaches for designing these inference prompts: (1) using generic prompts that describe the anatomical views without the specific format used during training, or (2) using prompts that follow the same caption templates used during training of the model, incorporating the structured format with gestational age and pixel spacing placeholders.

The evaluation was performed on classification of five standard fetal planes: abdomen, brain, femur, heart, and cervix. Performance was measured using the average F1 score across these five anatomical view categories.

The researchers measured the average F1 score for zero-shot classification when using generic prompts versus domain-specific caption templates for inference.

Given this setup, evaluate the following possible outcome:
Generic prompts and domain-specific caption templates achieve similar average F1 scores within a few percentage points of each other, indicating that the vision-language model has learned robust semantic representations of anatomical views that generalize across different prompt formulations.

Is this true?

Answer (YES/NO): NO